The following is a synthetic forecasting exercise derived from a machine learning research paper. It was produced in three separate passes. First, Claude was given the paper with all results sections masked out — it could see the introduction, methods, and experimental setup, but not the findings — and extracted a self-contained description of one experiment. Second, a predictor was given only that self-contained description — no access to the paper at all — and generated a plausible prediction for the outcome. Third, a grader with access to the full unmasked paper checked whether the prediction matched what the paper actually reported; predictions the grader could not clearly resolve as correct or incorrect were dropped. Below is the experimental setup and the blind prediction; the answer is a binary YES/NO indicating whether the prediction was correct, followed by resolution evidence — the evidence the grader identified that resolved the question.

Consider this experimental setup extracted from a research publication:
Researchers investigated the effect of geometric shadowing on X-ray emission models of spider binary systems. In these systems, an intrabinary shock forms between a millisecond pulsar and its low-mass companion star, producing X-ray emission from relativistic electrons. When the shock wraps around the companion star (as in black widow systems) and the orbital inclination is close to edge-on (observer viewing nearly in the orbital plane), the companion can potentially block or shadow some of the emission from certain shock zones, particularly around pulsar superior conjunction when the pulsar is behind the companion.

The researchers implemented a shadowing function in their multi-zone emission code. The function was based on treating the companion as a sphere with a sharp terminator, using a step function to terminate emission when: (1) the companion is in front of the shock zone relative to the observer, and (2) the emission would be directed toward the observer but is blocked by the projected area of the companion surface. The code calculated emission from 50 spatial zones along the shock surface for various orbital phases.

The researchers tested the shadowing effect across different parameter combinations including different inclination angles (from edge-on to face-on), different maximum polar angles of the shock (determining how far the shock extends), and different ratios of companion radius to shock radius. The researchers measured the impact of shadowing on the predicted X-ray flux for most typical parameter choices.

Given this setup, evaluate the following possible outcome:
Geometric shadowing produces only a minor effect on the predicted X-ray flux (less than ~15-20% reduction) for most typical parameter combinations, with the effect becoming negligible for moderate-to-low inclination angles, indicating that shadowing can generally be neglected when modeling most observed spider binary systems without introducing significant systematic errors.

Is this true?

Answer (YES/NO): YES